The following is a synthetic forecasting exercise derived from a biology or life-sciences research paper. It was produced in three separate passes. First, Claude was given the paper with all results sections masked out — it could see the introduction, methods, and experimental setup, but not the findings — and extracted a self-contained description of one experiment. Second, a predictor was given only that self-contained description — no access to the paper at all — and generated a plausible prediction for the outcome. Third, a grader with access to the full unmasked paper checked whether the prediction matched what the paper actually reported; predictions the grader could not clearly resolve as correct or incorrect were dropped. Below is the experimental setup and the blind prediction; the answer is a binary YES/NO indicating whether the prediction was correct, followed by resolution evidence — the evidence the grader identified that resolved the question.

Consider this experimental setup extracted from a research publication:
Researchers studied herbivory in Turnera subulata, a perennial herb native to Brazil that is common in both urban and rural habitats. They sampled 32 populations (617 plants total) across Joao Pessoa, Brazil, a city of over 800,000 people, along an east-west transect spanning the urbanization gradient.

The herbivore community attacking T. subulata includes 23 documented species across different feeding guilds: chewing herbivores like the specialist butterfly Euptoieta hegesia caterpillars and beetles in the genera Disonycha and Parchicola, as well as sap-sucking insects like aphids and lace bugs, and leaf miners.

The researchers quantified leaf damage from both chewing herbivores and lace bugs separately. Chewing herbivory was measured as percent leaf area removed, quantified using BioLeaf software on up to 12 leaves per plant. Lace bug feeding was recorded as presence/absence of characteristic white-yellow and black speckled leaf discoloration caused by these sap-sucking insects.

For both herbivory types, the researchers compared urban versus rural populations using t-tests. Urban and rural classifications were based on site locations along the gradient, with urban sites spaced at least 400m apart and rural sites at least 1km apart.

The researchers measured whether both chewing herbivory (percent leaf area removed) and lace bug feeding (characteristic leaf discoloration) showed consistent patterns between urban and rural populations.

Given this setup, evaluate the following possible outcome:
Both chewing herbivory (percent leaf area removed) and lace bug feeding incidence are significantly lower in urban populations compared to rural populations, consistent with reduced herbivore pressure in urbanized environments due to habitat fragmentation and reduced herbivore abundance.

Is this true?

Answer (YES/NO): NO